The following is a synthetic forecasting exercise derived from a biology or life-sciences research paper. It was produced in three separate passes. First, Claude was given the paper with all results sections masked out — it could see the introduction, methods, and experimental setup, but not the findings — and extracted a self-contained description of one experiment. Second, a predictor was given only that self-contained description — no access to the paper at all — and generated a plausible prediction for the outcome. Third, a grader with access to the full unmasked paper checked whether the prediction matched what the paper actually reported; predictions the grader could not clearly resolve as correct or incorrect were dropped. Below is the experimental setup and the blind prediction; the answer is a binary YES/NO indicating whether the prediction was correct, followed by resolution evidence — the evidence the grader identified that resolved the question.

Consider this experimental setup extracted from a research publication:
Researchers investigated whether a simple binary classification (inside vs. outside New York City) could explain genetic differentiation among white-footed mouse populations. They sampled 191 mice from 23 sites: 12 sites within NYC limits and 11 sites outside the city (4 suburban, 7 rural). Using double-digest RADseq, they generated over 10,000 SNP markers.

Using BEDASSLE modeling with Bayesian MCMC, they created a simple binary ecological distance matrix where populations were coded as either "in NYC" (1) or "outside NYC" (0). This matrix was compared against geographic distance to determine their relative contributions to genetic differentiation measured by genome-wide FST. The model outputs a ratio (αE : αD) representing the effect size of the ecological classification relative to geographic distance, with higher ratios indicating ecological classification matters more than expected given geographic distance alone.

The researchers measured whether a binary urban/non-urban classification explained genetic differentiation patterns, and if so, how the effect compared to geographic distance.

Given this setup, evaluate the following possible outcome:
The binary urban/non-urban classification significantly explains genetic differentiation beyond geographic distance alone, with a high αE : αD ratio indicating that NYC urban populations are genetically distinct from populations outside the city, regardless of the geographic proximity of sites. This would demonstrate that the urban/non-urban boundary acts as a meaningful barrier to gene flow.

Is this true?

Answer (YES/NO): NO